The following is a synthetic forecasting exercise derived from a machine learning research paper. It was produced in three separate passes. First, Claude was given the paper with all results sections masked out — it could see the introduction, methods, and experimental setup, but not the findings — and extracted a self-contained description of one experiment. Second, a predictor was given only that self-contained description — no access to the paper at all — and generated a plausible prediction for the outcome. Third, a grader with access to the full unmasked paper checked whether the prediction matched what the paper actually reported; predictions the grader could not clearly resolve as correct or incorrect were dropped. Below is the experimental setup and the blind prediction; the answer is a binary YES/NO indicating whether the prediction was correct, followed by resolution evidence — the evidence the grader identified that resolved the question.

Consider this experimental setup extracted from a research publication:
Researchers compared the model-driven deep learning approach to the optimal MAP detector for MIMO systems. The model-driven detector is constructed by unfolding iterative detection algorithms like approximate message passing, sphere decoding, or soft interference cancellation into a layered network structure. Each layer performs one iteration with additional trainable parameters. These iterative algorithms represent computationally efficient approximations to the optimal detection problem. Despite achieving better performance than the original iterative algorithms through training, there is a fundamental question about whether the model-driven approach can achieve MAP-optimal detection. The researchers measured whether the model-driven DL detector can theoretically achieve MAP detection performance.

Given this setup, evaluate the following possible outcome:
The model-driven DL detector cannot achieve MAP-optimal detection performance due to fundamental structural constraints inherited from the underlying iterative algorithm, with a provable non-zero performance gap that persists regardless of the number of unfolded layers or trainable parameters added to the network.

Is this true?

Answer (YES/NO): NO